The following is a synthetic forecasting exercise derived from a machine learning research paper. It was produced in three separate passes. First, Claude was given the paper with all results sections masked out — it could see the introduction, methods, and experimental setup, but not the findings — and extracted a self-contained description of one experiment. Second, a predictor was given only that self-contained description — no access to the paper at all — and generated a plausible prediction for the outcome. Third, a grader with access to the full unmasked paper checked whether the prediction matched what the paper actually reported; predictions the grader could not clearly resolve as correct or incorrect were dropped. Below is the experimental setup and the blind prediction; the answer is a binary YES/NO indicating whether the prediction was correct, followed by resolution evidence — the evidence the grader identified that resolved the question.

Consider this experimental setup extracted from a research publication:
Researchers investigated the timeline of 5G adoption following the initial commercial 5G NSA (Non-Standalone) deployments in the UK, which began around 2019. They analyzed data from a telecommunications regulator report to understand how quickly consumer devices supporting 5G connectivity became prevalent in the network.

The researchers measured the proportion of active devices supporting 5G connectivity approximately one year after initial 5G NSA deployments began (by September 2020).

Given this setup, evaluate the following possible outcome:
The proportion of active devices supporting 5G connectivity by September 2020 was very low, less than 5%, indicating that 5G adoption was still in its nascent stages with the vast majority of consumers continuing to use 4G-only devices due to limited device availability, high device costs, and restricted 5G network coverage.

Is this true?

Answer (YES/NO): YES